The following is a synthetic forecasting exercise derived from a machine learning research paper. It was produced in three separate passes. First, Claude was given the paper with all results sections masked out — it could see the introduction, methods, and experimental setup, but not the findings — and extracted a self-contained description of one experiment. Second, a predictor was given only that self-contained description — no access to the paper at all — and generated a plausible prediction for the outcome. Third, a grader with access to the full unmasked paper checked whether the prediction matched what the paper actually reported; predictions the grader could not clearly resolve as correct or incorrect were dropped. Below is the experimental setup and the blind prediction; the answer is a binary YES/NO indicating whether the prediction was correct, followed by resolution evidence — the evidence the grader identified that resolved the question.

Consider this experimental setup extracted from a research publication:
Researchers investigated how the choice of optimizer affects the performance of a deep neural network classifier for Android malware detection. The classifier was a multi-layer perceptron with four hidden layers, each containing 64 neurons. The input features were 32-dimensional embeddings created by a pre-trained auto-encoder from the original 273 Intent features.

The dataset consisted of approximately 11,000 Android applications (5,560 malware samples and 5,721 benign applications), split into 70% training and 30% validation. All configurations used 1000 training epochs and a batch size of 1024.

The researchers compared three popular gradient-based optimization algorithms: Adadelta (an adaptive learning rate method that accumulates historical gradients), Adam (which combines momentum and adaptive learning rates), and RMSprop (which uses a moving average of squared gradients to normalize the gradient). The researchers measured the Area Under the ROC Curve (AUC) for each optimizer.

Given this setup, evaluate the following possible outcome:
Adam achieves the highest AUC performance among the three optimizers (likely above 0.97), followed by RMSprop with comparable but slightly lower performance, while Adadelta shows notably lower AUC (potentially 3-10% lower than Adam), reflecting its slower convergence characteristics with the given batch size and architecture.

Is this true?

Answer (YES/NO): NO